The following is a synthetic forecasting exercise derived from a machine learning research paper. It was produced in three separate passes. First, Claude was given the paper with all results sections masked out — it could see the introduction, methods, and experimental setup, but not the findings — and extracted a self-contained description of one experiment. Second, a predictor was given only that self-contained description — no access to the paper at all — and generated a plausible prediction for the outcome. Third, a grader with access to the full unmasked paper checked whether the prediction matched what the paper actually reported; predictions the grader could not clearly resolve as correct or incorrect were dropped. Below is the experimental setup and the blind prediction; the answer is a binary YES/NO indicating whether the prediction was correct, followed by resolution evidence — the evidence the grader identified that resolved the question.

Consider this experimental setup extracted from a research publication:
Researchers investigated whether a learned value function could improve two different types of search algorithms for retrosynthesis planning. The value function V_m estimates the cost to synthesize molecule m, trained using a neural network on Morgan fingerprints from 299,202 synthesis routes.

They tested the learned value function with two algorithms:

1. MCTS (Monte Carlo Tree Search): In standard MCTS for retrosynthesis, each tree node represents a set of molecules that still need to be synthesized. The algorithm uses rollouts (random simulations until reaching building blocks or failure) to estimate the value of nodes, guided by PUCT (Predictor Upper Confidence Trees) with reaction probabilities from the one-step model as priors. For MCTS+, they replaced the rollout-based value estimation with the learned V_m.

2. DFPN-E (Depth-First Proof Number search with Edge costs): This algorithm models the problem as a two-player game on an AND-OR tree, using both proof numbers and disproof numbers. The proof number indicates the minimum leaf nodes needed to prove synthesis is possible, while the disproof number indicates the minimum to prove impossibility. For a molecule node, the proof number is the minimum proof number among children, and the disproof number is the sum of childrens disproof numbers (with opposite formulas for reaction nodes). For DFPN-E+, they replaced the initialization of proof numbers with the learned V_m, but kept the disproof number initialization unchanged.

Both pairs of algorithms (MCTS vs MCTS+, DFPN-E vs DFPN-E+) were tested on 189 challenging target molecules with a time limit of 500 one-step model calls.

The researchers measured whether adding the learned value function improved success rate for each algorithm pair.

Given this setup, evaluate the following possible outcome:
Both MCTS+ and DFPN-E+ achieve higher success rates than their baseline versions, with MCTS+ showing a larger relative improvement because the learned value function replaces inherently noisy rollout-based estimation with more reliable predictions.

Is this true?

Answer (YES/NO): NO